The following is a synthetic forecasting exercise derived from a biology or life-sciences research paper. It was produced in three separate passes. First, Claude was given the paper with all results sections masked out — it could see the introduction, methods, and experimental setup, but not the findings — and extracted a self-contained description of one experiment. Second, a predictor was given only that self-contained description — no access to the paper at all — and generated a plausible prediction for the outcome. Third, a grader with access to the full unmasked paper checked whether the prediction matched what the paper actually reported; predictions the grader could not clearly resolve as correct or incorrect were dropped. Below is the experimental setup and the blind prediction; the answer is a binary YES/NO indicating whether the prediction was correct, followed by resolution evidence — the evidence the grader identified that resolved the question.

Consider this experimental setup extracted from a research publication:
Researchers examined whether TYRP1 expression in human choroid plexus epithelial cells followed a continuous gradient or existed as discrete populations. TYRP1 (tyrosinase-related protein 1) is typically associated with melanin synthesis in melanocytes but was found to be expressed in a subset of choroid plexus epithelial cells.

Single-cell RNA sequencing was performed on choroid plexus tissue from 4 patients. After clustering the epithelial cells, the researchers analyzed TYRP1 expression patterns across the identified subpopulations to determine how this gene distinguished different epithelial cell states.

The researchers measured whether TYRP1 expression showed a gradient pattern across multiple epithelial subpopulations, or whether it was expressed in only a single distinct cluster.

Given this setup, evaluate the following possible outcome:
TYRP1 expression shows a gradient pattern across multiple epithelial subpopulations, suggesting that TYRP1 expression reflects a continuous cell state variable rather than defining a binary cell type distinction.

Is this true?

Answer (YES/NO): YES